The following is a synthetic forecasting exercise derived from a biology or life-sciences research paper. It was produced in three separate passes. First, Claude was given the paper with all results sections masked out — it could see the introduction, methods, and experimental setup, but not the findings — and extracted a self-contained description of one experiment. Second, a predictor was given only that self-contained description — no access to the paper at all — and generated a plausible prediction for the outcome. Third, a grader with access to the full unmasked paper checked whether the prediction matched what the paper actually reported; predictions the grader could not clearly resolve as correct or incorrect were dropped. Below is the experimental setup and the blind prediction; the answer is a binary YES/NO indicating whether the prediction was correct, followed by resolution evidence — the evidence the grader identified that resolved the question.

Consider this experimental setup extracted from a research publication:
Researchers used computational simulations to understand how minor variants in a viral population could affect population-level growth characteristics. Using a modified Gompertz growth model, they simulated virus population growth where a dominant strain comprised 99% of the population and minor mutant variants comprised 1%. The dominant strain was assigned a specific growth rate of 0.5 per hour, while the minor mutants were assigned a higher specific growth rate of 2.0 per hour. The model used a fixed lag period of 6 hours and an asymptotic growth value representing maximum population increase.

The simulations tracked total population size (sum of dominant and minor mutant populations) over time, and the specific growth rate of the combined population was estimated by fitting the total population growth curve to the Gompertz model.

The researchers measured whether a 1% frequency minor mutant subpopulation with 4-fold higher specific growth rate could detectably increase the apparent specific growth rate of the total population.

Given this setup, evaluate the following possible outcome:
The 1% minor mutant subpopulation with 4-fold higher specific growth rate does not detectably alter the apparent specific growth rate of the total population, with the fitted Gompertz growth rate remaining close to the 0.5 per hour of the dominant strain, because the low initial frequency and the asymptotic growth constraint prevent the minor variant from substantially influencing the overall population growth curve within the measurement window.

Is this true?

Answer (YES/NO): YES